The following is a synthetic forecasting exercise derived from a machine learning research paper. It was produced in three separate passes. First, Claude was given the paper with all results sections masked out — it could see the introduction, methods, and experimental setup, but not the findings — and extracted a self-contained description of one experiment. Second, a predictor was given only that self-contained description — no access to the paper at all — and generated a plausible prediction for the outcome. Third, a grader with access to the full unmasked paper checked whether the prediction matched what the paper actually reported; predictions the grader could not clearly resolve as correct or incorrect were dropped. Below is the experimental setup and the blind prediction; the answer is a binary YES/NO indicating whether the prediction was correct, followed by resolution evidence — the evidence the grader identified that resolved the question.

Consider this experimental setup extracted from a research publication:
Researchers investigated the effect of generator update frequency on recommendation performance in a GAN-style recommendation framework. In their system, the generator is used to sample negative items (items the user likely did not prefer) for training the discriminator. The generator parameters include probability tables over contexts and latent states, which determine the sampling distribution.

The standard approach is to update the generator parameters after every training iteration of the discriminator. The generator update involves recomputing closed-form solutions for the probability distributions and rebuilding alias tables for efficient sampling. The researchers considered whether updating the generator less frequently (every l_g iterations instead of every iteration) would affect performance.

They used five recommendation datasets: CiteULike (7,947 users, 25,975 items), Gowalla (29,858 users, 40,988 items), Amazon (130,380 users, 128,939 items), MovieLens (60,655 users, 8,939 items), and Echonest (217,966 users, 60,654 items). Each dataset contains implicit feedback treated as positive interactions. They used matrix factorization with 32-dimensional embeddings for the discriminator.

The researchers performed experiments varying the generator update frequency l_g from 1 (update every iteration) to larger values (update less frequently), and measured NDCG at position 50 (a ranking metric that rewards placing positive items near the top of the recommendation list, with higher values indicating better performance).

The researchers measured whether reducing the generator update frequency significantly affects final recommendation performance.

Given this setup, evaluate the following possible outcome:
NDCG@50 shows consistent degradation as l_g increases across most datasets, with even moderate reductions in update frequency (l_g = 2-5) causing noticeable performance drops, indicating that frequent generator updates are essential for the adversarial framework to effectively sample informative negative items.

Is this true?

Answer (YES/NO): NO